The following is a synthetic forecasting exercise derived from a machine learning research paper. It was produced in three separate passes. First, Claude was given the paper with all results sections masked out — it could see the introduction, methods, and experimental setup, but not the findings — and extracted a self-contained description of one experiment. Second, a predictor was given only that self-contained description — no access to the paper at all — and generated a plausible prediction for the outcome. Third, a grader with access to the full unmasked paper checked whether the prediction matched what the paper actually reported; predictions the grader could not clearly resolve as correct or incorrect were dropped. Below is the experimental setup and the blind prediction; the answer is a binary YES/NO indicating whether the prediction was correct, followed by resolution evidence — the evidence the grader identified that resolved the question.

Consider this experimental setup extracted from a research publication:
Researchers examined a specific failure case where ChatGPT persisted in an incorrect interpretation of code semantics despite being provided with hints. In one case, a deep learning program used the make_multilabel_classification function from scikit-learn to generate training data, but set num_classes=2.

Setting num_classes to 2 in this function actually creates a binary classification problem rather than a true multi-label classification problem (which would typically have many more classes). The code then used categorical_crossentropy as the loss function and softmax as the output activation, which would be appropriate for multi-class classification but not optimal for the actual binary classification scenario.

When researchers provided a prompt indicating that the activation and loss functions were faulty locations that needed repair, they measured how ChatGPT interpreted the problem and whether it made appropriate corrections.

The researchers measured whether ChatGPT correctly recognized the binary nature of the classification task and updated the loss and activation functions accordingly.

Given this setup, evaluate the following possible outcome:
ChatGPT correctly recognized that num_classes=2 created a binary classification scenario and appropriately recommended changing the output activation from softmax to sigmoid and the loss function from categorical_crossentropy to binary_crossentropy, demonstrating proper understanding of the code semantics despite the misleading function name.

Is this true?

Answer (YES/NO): NO